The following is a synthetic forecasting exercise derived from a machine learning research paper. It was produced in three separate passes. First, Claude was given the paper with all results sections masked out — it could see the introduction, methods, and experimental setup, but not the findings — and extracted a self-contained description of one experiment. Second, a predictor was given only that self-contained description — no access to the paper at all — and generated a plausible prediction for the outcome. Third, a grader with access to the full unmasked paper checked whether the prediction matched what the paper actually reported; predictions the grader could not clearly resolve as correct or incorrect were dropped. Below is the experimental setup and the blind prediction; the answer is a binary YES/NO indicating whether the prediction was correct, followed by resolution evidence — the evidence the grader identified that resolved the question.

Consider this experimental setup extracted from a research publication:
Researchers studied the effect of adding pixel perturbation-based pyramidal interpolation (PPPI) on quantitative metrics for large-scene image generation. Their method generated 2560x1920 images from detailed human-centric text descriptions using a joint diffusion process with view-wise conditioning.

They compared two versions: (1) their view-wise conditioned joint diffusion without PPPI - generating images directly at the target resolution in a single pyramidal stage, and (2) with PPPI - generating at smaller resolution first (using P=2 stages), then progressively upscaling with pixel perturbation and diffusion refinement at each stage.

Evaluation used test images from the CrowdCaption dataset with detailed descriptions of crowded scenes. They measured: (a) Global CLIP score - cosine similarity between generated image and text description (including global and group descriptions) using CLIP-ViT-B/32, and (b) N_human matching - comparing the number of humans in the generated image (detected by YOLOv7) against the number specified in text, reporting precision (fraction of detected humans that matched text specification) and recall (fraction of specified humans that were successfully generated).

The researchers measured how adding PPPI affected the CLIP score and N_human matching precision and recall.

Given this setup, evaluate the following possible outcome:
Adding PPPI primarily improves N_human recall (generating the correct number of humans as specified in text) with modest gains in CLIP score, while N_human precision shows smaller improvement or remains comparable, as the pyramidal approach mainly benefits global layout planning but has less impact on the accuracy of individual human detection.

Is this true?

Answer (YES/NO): NO